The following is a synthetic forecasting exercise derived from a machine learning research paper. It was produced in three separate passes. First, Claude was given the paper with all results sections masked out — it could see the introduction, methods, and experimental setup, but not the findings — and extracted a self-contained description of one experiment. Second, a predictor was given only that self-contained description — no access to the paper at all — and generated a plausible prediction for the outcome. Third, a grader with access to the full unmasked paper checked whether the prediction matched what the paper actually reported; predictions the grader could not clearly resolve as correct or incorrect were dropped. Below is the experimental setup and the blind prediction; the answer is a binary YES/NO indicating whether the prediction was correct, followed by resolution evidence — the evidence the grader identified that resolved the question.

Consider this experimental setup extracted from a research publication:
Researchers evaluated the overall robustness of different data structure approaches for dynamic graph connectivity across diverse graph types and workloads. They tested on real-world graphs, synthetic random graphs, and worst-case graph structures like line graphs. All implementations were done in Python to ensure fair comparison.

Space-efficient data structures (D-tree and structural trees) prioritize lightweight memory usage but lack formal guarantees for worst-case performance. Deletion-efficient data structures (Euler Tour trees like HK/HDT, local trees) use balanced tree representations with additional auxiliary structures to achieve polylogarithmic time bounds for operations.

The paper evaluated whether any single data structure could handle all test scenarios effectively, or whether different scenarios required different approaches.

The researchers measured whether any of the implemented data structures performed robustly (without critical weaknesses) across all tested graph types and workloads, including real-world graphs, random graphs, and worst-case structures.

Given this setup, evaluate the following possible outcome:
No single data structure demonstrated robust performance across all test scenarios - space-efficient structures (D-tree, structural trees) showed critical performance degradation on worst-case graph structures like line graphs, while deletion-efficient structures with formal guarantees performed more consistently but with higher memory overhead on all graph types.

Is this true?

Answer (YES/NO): NO